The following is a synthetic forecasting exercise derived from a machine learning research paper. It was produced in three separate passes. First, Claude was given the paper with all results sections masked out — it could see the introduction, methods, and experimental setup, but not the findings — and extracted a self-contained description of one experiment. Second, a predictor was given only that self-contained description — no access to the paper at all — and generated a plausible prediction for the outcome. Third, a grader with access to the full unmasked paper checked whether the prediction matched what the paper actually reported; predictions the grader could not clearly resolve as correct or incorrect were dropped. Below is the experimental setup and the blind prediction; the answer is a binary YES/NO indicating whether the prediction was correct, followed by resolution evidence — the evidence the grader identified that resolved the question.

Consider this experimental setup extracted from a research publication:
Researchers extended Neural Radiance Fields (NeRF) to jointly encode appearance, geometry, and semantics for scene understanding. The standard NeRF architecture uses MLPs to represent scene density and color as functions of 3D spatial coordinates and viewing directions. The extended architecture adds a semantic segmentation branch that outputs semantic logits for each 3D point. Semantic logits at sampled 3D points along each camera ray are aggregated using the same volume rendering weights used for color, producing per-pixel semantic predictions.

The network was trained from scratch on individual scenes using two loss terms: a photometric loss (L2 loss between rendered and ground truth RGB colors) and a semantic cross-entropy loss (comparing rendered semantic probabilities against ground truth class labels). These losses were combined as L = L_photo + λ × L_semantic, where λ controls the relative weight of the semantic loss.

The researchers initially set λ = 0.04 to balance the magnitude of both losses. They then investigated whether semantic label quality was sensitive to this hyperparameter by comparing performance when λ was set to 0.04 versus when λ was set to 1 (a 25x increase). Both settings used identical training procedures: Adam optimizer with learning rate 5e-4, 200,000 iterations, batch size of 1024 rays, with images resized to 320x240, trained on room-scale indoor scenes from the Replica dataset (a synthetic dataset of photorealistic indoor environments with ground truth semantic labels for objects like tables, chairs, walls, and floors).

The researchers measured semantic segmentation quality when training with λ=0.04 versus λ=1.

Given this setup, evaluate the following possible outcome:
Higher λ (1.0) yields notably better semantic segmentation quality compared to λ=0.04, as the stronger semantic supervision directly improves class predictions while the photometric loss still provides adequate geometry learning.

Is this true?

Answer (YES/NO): NO